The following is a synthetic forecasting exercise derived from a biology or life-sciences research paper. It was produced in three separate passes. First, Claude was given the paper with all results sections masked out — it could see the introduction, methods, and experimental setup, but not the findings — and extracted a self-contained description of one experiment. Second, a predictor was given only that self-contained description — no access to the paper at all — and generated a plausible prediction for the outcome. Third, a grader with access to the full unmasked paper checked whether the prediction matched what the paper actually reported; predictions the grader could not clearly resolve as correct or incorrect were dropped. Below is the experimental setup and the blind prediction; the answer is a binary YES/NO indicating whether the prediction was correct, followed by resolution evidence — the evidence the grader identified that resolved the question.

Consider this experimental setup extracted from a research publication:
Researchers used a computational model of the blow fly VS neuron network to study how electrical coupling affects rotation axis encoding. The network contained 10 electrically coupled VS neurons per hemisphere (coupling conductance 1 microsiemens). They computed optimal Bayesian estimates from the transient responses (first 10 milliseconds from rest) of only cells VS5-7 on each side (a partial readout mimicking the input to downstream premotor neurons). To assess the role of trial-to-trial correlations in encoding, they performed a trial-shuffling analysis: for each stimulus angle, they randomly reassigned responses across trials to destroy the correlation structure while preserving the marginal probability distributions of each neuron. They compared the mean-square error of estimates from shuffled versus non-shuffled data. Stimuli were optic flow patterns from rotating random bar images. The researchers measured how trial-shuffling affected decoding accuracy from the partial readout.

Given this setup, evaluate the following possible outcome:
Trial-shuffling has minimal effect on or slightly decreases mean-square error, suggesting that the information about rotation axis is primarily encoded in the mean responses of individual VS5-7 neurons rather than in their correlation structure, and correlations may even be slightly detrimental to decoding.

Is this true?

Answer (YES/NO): NO